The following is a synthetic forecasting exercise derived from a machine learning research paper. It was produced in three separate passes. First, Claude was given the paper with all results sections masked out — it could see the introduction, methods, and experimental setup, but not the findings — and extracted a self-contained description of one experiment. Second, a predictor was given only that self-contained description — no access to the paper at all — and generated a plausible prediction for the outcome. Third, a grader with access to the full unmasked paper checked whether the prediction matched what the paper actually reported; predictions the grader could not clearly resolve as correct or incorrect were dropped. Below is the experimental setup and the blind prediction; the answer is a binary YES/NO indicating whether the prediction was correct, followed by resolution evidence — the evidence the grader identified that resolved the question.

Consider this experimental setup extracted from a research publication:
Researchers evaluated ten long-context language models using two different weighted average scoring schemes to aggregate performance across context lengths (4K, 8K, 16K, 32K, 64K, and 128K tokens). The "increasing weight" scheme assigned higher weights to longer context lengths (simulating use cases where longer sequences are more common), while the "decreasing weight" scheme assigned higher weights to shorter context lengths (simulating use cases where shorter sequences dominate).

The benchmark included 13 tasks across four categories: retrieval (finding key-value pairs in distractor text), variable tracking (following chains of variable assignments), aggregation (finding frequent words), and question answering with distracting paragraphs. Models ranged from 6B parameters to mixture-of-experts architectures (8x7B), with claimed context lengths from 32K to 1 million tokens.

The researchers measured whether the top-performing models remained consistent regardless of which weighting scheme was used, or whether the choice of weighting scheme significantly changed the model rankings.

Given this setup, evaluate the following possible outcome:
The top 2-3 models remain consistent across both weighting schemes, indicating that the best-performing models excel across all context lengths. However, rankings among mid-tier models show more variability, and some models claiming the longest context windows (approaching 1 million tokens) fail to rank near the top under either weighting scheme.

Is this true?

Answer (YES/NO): YES